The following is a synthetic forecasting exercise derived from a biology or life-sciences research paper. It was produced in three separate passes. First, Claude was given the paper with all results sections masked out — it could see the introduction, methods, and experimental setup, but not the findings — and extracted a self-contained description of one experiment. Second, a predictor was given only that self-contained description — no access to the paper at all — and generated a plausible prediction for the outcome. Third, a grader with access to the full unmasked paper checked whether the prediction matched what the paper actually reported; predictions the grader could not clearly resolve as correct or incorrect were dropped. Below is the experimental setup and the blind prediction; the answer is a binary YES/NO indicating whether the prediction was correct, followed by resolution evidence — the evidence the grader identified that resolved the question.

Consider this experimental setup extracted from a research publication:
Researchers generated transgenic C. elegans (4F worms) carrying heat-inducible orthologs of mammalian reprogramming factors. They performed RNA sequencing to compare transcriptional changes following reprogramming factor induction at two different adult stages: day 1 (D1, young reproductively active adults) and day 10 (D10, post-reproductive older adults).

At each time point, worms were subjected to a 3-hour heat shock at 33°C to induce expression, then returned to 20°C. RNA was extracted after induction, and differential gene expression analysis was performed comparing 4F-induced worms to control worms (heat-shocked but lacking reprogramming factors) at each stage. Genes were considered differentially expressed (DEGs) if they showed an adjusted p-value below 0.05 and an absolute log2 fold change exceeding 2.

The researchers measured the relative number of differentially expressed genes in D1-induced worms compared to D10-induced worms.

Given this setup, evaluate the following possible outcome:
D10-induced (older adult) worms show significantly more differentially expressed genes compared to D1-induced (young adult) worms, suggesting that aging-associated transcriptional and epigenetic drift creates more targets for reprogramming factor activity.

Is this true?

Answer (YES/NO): NO